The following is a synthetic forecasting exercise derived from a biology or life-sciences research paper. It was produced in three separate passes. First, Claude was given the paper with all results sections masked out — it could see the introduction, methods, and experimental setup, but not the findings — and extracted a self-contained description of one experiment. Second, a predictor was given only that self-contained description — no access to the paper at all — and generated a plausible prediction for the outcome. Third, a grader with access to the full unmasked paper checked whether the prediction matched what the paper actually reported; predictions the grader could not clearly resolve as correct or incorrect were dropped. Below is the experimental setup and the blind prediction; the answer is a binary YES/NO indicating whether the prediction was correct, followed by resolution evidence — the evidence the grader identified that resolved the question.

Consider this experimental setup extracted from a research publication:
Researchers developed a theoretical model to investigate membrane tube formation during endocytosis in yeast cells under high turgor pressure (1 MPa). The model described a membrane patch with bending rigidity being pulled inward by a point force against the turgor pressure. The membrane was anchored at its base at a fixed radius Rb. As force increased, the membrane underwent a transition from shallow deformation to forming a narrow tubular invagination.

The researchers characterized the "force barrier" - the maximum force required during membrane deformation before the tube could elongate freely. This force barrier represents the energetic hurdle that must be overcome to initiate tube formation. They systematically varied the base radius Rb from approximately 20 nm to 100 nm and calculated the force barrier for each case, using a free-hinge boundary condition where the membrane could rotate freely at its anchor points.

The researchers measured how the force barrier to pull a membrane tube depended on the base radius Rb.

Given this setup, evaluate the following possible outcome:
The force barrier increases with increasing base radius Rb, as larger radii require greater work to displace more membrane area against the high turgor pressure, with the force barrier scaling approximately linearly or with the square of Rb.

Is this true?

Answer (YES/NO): NO